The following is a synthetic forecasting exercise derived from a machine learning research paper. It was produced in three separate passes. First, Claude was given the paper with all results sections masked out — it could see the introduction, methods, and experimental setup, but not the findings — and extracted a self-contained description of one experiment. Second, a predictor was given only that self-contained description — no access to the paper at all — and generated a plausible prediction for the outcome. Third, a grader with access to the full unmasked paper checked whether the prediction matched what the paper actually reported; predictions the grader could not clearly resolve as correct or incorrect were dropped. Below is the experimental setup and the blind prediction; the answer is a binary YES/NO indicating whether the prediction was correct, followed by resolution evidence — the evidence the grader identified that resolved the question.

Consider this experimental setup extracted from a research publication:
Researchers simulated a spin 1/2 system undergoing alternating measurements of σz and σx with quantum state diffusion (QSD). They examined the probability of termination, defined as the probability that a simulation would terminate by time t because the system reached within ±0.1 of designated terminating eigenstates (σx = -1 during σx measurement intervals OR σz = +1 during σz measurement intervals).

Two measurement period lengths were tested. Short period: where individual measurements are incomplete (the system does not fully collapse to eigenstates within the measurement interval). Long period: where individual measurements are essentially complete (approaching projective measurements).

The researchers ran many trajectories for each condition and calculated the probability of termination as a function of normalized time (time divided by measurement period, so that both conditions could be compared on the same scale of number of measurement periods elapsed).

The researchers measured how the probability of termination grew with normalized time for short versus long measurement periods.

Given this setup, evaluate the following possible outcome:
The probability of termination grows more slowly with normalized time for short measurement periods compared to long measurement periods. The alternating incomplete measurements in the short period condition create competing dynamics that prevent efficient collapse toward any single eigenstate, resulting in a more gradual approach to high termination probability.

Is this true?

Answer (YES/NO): YES